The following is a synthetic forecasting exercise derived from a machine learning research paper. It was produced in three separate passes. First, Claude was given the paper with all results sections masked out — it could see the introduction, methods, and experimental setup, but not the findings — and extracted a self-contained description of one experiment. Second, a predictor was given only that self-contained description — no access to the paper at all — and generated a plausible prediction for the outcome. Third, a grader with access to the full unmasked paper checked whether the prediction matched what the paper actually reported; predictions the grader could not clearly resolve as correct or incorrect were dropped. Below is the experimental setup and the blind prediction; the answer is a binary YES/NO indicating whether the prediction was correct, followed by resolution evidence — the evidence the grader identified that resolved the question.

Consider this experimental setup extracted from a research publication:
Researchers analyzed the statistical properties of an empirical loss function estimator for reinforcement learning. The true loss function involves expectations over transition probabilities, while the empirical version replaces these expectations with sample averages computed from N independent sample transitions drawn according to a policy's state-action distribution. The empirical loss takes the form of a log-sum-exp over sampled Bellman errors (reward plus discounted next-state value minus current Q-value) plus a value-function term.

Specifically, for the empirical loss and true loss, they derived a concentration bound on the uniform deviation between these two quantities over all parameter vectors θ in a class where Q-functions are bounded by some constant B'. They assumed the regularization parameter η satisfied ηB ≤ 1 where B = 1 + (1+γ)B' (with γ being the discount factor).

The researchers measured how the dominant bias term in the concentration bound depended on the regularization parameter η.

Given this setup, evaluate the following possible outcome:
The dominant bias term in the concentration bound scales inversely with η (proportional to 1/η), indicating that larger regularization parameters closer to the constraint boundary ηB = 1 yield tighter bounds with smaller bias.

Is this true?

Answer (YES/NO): NO